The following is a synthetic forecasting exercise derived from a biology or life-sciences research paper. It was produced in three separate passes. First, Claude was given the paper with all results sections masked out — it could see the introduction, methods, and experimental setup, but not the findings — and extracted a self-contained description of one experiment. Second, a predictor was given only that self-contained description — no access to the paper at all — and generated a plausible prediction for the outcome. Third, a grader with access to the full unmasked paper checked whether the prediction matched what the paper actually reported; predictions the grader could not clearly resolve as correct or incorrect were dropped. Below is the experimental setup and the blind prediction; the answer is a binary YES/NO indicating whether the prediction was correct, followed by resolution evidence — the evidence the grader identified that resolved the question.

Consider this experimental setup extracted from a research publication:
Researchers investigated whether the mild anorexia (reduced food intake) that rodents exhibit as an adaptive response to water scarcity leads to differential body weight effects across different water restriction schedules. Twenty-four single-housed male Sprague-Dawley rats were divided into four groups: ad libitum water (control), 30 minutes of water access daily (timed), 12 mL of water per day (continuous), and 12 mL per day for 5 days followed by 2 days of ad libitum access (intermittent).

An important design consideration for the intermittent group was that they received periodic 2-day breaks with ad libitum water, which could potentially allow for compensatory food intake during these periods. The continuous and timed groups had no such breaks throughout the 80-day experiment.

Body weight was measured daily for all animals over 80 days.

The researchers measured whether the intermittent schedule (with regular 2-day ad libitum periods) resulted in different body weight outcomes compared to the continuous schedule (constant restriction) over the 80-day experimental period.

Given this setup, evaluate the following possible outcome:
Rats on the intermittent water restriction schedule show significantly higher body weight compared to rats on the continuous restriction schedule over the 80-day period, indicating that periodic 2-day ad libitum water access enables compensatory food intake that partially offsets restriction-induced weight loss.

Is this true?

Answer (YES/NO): NO